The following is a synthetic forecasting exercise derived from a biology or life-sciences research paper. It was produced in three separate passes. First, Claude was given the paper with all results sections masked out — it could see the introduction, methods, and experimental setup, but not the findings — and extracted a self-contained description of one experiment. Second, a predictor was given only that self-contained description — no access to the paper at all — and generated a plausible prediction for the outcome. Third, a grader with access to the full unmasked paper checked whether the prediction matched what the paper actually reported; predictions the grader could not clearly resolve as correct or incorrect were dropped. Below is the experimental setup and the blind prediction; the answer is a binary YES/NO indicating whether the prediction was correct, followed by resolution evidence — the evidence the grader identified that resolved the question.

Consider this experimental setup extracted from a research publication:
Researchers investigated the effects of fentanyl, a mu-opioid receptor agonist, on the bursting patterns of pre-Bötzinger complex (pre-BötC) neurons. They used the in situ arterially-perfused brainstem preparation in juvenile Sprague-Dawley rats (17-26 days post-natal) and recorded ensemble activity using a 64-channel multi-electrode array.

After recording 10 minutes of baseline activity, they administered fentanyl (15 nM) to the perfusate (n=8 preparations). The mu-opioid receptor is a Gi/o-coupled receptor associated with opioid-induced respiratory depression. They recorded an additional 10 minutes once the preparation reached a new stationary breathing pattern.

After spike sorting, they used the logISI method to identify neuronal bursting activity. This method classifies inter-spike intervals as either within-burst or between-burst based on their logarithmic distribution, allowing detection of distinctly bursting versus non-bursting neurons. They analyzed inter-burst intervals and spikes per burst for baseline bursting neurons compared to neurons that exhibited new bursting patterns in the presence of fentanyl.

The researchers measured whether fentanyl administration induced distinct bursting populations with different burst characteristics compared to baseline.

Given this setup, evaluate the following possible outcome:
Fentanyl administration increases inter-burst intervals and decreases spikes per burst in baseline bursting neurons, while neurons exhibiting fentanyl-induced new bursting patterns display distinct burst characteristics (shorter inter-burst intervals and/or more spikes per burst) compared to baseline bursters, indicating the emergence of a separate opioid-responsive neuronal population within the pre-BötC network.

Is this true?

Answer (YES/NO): NO